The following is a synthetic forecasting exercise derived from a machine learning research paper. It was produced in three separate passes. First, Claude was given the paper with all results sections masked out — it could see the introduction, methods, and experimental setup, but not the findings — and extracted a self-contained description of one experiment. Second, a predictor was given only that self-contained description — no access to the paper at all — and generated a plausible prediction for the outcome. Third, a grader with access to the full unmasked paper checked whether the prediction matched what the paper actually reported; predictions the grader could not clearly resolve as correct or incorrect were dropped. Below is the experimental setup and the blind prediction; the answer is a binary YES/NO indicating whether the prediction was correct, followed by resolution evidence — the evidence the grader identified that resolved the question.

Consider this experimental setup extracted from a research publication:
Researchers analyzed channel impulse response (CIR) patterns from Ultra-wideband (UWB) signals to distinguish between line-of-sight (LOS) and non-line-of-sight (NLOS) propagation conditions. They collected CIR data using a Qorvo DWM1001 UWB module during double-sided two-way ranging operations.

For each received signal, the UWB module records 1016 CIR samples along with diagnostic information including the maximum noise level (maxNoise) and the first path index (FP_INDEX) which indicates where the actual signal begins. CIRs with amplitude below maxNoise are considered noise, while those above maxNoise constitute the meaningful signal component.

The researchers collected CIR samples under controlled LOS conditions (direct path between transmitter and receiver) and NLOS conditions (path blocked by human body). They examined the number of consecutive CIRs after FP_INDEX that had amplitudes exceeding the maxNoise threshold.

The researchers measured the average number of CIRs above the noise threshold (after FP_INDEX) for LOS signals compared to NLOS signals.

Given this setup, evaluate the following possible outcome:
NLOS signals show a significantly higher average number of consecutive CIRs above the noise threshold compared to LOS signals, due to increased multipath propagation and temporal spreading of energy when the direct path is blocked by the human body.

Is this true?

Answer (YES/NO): YES